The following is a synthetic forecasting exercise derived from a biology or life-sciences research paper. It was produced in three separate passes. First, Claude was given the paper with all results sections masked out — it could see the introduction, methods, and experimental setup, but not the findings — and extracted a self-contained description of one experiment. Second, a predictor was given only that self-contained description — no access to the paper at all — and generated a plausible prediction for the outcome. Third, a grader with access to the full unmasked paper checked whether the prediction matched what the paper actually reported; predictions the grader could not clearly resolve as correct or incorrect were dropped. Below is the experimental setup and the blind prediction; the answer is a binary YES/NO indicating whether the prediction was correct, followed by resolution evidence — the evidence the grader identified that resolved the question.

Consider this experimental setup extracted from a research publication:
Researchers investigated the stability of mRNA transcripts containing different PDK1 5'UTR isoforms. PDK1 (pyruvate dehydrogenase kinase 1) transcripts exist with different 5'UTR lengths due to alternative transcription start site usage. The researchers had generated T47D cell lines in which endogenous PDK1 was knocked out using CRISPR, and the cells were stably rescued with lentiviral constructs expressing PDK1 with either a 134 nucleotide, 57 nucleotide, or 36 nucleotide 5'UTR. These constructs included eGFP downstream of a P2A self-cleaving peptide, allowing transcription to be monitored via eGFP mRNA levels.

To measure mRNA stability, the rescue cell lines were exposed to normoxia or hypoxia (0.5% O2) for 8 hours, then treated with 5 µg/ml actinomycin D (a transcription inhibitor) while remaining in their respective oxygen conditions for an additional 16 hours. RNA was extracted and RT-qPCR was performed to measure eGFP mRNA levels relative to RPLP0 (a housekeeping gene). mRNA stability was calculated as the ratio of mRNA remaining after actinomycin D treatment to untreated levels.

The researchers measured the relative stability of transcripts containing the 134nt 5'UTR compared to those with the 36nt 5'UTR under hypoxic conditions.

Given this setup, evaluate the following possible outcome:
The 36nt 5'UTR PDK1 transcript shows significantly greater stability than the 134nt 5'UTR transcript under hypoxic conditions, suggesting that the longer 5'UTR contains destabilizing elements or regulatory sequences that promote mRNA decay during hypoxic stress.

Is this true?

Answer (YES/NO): NO